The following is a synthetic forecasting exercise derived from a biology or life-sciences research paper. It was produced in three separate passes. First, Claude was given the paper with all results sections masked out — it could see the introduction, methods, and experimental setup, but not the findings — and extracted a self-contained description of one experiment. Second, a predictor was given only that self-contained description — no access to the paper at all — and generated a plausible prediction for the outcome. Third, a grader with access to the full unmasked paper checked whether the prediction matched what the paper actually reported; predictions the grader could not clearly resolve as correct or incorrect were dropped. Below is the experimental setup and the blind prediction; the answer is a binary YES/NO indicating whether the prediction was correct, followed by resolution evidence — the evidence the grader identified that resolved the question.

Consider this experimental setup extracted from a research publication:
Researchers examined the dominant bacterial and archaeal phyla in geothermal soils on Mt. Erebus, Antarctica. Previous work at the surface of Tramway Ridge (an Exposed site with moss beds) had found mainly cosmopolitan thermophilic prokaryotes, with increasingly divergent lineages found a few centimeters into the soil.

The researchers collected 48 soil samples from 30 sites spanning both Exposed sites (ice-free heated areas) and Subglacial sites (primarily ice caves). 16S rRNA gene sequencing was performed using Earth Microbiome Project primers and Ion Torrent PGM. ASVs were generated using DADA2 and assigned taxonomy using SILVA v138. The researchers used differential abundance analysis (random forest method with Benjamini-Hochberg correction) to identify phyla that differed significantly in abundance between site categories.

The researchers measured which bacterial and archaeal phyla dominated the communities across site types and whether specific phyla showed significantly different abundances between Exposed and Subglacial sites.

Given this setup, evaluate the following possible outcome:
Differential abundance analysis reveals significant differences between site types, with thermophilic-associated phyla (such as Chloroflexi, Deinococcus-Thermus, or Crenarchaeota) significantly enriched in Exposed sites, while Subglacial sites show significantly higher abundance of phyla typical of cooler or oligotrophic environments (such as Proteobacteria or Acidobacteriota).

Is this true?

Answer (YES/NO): NO